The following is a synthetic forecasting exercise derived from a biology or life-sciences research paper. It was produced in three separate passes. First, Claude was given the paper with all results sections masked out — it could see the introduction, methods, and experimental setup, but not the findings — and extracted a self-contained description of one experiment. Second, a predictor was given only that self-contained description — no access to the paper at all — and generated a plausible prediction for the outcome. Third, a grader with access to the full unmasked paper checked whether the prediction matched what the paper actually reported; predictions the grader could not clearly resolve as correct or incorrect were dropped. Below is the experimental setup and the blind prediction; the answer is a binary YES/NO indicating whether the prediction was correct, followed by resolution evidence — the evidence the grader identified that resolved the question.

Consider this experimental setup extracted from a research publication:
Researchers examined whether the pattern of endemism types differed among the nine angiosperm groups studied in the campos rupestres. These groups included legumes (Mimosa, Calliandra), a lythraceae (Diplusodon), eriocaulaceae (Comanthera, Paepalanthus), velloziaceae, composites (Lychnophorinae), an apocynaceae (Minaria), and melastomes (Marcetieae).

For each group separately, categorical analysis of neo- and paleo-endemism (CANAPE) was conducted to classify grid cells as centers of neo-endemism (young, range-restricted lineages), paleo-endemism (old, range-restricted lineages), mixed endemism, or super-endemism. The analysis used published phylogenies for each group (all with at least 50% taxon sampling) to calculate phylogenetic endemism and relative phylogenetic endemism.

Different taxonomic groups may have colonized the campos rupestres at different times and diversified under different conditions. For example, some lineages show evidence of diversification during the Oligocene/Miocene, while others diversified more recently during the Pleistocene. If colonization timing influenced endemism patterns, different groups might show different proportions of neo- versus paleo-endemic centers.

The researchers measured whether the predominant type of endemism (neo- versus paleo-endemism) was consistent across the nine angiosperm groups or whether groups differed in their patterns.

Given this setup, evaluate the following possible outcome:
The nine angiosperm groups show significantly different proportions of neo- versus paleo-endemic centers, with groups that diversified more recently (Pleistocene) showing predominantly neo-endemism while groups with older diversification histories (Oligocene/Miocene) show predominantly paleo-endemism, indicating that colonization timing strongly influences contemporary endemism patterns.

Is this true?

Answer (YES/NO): NO